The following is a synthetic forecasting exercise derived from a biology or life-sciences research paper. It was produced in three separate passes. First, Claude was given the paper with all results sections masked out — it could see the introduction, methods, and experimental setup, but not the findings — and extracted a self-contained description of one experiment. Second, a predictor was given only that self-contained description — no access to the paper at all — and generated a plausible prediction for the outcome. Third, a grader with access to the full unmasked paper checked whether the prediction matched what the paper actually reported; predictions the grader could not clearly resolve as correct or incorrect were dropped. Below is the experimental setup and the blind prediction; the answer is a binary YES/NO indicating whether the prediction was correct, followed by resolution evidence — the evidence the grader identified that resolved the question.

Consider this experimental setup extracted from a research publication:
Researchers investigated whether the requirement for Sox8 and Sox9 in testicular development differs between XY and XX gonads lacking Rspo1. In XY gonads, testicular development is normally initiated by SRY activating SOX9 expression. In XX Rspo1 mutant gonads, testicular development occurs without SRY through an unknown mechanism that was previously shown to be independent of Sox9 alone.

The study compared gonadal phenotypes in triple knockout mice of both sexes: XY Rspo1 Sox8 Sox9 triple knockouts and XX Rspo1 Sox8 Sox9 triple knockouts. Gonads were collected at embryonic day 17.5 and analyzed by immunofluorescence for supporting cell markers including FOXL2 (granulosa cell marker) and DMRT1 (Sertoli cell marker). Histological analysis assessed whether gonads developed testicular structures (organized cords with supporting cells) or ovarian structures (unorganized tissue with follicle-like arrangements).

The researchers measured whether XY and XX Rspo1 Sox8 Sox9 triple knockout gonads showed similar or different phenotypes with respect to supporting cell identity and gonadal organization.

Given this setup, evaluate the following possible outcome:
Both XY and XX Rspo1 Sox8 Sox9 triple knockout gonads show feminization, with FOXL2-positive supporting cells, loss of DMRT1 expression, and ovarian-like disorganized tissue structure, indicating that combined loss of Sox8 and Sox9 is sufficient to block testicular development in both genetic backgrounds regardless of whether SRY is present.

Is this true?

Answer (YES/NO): YES